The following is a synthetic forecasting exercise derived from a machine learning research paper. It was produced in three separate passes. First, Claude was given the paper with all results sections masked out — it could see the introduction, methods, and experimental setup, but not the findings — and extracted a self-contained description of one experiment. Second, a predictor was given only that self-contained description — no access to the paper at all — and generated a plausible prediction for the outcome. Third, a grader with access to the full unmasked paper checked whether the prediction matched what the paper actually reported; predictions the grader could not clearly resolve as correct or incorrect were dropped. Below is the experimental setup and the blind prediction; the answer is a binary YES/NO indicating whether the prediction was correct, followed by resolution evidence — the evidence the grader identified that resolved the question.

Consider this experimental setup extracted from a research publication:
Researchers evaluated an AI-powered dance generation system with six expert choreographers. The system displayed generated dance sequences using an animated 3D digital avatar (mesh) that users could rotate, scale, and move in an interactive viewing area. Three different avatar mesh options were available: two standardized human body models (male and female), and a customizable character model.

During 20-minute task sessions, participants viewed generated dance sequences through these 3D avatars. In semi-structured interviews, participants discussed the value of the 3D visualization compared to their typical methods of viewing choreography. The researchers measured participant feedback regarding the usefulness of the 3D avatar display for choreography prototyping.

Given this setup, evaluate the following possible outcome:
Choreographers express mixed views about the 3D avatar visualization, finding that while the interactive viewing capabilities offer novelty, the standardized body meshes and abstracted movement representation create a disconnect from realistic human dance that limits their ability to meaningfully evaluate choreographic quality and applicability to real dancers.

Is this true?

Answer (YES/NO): NO